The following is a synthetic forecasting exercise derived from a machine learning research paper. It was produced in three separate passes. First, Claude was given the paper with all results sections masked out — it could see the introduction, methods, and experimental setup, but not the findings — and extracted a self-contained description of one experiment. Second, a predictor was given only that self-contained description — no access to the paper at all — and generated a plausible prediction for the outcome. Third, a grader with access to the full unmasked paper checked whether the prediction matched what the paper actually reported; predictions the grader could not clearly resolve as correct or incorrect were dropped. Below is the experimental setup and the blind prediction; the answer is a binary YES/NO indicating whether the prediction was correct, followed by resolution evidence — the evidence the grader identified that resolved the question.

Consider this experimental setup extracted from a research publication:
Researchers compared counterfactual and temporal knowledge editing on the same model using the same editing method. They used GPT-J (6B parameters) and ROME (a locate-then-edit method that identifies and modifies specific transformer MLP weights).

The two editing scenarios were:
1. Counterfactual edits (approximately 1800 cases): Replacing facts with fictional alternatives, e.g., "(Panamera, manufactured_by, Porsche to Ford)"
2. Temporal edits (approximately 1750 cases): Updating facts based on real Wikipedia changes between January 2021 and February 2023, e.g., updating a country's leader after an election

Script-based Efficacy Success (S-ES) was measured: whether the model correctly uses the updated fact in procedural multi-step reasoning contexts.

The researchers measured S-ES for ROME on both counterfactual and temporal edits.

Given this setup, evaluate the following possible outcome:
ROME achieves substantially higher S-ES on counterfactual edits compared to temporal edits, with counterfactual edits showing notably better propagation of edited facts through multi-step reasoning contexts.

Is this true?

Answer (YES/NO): YES